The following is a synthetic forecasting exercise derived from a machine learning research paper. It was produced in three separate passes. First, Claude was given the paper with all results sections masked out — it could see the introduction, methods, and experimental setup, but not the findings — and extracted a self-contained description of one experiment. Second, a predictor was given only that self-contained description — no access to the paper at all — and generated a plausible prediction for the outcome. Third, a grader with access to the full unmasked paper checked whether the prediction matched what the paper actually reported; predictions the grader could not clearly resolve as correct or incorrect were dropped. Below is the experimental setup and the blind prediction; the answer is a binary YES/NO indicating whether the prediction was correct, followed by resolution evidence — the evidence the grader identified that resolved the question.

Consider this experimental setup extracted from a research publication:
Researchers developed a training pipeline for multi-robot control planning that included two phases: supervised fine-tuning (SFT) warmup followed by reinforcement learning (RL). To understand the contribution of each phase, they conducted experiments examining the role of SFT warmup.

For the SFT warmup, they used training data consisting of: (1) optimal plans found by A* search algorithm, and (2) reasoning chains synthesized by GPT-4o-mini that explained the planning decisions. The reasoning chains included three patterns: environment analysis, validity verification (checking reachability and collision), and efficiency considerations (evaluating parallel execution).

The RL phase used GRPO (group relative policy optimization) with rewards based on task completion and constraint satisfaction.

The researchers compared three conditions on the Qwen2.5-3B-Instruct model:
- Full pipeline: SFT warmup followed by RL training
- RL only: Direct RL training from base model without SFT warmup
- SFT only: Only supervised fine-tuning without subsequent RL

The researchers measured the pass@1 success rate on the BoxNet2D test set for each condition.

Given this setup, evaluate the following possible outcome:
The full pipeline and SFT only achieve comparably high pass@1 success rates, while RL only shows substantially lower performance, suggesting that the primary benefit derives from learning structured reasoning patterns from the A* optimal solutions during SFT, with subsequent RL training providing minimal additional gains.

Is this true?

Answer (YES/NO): NO